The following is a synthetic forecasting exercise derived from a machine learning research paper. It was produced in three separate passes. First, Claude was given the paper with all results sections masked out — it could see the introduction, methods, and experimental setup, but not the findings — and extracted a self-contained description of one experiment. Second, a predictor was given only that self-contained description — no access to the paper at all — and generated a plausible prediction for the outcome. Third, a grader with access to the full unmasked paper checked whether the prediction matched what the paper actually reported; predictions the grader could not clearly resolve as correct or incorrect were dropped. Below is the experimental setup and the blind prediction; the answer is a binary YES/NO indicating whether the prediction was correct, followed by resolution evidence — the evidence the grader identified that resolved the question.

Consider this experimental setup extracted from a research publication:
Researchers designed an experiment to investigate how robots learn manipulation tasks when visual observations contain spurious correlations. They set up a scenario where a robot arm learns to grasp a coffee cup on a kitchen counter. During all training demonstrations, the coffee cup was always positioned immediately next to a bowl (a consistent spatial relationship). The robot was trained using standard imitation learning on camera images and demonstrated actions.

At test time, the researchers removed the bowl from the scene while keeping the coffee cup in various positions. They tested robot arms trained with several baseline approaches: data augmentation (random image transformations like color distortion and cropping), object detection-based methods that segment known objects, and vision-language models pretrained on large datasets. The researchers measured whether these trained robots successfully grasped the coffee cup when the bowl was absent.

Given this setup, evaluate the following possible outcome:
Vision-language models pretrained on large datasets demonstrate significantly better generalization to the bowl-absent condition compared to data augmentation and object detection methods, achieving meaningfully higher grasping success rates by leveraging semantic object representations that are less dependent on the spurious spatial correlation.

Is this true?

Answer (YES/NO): NO